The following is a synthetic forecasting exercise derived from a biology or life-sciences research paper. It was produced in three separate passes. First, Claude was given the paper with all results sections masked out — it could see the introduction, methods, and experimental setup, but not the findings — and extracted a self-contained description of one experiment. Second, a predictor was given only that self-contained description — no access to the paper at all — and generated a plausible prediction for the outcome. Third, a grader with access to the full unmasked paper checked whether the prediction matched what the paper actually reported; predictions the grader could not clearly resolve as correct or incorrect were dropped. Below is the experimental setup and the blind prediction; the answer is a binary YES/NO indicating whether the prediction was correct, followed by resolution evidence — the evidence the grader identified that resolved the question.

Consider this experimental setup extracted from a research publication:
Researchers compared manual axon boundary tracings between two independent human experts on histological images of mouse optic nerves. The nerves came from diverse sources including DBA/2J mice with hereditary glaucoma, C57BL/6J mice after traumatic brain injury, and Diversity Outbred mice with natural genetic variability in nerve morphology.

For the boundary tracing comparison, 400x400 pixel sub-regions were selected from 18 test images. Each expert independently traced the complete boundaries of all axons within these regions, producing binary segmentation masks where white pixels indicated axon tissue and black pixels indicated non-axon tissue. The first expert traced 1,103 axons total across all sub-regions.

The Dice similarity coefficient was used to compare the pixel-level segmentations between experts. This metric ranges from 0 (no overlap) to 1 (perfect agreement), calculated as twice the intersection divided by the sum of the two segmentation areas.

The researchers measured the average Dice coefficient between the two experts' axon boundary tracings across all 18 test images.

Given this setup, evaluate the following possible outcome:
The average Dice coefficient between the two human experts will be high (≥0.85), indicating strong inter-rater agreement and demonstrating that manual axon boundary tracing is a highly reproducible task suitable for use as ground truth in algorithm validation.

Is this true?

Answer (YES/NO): NO